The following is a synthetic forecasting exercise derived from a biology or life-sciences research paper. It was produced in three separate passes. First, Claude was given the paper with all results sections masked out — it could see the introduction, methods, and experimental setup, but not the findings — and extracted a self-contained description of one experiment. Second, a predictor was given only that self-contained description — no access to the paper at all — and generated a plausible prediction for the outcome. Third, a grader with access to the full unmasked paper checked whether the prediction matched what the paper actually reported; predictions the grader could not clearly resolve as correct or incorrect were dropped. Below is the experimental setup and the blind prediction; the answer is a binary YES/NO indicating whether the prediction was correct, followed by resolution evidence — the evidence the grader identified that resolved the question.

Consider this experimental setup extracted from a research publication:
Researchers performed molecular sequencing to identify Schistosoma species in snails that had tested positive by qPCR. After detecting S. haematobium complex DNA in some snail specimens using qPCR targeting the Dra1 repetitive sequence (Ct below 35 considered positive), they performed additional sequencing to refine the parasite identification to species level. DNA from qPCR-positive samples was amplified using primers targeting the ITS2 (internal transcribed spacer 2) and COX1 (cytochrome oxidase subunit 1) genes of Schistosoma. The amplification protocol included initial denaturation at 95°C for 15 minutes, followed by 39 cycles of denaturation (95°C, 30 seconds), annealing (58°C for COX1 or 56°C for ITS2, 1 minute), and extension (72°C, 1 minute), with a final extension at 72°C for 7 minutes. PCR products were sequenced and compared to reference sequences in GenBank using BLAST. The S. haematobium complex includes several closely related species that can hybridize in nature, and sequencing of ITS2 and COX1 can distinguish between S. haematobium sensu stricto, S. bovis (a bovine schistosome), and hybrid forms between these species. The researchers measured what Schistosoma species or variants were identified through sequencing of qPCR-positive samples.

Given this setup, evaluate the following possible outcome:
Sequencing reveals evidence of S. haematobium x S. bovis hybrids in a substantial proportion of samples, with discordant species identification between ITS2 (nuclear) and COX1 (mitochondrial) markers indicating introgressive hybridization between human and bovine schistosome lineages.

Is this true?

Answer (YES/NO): NO